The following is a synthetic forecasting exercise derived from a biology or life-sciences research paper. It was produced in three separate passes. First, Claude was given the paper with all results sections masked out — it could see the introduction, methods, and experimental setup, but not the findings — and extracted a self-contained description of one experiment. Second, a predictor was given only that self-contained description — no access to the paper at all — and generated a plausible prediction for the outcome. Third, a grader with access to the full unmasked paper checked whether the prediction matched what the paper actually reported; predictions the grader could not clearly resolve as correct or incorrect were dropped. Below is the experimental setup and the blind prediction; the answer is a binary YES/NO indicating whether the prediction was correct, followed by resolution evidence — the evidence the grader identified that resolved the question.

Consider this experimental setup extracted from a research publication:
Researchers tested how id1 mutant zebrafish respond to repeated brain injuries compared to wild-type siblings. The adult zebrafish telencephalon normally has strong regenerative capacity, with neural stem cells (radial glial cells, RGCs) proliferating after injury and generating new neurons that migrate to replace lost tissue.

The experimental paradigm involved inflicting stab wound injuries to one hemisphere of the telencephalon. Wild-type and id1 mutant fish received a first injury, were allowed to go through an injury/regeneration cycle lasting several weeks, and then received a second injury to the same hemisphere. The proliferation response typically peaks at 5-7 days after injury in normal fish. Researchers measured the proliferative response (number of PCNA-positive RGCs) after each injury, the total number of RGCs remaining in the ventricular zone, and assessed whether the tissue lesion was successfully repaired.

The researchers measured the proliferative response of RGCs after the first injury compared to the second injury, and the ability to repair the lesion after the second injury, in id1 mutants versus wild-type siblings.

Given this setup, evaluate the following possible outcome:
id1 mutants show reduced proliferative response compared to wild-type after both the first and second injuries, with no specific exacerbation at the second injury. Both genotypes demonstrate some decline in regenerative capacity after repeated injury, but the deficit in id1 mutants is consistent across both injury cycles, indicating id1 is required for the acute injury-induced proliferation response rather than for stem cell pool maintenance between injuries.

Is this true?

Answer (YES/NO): NO